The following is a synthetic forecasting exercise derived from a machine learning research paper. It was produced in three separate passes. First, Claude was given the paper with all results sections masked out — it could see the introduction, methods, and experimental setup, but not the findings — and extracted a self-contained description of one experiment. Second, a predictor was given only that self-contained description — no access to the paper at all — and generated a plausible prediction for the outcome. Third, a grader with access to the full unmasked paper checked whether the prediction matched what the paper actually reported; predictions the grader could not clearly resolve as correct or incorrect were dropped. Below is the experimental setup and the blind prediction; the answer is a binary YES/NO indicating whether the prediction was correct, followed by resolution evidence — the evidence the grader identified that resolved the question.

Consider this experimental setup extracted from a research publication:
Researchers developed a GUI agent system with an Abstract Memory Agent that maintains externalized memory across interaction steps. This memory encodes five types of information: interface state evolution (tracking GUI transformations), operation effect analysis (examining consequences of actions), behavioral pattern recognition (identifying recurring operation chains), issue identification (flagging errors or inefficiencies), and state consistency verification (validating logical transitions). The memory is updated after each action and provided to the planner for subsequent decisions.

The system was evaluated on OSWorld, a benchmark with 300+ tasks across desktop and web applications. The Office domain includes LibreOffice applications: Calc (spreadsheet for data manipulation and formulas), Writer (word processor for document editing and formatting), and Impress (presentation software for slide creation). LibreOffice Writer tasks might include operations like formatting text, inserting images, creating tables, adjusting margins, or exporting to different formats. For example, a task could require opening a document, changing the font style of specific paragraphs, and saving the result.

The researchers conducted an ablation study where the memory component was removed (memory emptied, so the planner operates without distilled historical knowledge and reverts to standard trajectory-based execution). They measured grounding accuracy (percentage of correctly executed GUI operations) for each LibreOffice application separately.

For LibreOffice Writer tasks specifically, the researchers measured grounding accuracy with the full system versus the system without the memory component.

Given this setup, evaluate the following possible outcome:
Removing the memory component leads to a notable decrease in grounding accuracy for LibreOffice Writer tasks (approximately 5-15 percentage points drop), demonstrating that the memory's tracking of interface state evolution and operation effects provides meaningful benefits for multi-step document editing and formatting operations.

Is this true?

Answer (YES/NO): NO